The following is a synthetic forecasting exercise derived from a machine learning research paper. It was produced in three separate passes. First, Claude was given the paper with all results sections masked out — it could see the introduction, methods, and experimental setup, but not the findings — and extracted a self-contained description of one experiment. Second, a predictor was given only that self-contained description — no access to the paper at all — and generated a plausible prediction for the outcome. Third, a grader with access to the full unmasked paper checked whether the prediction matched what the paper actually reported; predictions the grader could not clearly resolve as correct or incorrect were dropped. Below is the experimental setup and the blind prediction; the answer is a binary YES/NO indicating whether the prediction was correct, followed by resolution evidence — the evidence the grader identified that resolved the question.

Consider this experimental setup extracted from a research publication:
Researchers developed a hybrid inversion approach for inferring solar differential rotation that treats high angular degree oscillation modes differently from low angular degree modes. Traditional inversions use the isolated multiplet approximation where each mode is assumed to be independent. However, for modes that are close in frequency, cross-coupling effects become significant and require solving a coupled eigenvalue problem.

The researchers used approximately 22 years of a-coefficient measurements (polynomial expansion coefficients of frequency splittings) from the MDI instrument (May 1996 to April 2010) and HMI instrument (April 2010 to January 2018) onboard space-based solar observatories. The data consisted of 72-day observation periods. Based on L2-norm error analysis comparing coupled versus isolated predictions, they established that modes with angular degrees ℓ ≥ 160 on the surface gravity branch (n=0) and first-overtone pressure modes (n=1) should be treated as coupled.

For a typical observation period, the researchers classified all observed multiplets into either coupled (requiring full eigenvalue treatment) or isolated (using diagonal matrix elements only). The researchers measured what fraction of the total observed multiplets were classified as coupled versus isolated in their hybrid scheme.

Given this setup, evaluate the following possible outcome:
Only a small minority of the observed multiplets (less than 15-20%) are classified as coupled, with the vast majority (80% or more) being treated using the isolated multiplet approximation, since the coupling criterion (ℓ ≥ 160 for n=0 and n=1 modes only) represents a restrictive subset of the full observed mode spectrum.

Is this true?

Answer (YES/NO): YES